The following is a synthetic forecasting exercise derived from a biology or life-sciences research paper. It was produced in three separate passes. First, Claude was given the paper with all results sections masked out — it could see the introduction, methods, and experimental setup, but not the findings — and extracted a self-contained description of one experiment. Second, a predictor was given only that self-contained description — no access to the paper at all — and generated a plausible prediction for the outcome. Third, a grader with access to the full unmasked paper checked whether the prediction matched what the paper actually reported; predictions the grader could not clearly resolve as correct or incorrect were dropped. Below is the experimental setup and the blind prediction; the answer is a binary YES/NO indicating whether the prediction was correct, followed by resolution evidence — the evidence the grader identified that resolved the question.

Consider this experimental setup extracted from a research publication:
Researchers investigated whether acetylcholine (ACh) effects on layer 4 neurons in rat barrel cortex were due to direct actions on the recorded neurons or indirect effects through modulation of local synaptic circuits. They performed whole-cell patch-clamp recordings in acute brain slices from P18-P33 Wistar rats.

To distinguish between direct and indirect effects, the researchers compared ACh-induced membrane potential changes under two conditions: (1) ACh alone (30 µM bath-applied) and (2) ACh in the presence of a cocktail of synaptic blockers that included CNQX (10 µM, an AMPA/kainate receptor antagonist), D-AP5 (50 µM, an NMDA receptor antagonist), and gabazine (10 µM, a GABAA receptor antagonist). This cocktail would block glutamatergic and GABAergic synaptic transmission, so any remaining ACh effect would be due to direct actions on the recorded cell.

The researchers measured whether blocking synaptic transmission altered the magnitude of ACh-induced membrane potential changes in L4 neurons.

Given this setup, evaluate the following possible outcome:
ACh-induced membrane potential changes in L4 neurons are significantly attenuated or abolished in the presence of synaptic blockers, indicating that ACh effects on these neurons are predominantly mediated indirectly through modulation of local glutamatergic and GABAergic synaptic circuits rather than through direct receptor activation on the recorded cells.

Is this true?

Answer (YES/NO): NO